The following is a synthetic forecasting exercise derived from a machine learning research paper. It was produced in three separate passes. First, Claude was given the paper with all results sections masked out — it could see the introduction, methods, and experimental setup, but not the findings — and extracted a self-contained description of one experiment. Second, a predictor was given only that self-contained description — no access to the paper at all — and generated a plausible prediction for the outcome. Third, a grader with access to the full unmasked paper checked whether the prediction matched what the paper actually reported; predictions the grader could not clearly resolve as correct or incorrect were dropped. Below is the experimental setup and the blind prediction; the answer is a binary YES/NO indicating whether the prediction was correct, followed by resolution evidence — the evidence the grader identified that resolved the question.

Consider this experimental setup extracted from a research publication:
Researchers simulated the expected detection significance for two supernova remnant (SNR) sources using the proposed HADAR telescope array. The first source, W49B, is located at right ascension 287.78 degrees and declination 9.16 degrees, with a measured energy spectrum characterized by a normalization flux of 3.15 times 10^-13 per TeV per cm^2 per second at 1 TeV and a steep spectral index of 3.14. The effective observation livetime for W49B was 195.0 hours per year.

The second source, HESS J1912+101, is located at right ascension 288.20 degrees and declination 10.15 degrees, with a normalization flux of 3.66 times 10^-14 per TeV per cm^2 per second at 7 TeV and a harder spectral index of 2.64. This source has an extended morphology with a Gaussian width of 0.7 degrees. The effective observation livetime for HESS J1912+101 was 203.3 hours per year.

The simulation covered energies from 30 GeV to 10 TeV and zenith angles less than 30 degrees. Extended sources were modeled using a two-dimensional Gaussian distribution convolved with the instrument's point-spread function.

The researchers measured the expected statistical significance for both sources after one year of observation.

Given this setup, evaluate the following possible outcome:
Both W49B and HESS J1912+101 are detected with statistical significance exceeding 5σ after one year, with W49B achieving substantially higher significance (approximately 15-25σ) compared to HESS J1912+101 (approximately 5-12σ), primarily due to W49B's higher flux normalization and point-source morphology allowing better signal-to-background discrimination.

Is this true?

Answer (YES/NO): NO